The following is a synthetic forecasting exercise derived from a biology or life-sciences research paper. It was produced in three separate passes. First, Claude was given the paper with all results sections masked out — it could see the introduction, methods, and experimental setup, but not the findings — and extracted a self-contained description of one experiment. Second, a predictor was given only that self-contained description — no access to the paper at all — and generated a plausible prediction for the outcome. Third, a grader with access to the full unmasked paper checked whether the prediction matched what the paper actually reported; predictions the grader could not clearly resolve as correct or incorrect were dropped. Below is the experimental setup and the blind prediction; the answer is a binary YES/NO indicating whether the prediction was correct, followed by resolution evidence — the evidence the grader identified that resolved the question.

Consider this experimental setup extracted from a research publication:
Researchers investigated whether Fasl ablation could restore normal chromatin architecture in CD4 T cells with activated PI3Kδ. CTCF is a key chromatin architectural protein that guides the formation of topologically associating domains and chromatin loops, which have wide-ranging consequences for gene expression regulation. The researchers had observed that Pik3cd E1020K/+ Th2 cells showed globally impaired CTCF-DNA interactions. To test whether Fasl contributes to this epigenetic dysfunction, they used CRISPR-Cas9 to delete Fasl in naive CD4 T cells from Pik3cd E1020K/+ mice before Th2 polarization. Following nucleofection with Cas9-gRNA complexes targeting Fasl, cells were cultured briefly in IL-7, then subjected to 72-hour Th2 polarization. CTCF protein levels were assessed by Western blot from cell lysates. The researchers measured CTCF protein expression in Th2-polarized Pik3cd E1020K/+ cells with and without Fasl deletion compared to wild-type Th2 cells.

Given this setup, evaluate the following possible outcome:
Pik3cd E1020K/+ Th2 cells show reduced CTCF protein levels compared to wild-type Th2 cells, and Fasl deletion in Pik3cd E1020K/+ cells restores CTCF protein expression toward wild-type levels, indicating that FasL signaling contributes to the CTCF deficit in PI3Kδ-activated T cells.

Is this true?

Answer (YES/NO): YES